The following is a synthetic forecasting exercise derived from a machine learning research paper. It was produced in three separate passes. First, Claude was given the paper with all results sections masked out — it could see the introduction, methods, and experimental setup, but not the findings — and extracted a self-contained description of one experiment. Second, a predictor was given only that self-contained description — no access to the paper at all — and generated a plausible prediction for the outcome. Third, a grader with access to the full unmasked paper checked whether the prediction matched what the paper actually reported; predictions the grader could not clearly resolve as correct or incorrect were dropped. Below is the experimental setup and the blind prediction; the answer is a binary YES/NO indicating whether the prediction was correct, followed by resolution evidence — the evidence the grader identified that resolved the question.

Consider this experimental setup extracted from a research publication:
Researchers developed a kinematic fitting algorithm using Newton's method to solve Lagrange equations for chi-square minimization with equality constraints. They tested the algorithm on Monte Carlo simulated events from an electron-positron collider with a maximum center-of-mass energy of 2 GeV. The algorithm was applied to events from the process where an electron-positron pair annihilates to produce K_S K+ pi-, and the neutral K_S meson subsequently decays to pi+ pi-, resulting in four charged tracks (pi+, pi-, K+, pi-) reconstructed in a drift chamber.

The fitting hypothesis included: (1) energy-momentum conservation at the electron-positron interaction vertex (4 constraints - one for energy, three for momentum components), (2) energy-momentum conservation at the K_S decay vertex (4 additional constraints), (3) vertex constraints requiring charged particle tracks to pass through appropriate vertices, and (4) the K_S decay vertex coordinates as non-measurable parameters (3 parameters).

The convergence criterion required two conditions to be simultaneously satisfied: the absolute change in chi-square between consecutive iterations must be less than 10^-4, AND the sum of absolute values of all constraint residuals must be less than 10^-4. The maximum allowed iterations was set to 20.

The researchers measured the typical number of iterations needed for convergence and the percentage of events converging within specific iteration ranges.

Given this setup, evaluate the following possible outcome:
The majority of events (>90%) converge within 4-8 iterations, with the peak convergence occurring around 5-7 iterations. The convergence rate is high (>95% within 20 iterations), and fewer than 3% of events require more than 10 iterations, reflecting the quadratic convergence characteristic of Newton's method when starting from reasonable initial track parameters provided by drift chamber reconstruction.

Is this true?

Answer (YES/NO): NO